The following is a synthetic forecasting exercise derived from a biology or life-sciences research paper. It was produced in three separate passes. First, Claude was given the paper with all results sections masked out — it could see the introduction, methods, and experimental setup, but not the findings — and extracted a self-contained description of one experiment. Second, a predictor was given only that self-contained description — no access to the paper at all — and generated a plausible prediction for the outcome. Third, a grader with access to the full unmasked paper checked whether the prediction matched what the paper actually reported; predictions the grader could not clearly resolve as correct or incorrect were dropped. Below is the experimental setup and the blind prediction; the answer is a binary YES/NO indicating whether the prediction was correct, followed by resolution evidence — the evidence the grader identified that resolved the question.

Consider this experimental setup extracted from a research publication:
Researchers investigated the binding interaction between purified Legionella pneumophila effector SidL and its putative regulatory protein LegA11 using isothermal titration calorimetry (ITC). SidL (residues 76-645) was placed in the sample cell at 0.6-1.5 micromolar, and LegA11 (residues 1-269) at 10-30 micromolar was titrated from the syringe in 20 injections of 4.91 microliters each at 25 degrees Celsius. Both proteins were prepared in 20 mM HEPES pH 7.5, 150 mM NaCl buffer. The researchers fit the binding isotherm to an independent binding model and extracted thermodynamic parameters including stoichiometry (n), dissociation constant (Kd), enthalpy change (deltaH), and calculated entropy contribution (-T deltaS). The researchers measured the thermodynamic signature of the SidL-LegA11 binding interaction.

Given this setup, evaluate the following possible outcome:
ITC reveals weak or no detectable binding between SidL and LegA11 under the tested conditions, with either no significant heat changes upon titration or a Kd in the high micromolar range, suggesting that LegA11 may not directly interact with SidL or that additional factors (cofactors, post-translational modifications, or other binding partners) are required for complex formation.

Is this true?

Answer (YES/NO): NO